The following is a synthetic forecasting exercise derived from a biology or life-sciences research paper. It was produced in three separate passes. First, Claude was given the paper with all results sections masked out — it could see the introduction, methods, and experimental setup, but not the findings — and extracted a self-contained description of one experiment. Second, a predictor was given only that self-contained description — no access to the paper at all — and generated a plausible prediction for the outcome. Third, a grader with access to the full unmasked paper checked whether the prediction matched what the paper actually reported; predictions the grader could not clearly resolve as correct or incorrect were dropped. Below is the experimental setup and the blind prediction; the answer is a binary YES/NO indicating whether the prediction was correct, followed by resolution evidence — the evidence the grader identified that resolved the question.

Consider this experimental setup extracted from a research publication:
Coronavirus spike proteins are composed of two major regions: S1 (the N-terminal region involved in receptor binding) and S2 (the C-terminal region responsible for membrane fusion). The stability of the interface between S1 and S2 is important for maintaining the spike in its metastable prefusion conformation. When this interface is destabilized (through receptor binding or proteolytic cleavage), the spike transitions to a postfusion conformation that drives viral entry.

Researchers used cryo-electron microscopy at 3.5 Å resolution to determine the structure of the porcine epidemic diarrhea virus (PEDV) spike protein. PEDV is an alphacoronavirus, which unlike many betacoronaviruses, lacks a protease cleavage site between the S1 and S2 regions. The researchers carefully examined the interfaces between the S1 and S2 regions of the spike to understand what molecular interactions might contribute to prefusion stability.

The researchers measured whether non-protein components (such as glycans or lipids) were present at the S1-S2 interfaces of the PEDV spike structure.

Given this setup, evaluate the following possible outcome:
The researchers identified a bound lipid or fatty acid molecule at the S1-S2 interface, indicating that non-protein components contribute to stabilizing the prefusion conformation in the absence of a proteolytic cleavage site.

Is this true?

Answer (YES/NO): YES